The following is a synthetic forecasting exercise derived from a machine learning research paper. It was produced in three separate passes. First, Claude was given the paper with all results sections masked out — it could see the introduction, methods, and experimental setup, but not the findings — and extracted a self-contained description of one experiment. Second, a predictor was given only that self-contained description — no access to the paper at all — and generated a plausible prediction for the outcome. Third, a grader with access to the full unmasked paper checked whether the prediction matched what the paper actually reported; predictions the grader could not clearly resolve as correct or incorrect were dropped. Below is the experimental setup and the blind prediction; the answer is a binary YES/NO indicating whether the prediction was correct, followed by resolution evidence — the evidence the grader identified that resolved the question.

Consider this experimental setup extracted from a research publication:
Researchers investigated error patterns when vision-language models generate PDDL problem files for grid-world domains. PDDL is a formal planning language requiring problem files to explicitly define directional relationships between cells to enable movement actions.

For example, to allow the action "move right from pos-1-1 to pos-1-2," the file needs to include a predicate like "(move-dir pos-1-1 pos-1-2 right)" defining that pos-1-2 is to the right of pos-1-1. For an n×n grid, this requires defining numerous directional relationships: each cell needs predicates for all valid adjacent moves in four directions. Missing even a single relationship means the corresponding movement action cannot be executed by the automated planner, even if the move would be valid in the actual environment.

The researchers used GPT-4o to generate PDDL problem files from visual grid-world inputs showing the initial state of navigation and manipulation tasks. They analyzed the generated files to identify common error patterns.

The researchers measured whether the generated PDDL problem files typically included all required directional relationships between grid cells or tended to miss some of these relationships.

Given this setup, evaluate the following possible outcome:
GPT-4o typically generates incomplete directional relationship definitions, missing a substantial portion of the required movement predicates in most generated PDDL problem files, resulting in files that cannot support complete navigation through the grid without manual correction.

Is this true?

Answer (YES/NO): NO